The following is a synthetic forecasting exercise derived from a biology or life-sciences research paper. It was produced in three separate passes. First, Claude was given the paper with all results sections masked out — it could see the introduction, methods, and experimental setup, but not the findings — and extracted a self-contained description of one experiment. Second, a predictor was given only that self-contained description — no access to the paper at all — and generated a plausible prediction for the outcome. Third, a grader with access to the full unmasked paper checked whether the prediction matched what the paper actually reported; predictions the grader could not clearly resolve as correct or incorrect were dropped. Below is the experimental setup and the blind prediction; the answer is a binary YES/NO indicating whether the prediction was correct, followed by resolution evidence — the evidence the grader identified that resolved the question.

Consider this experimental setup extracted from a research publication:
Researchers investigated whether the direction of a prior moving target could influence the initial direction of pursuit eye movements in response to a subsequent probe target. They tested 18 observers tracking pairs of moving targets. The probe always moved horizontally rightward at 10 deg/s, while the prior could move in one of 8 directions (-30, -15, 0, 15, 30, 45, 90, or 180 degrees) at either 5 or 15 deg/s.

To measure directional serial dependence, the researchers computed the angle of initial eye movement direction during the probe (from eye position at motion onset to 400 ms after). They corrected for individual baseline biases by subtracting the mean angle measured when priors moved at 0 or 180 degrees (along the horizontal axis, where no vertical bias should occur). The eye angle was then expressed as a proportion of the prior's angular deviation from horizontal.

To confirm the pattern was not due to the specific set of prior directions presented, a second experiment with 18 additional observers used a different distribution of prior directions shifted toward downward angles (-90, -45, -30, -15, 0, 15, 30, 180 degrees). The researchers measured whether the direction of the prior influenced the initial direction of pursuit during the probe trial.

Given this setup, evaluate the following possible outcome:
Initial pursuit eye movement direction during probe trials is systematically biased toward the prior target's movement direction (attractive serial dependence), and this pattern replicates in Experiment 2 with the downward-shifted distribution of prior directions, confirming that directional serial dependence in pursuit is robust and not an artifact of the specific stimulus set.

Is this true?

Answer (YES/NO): YES